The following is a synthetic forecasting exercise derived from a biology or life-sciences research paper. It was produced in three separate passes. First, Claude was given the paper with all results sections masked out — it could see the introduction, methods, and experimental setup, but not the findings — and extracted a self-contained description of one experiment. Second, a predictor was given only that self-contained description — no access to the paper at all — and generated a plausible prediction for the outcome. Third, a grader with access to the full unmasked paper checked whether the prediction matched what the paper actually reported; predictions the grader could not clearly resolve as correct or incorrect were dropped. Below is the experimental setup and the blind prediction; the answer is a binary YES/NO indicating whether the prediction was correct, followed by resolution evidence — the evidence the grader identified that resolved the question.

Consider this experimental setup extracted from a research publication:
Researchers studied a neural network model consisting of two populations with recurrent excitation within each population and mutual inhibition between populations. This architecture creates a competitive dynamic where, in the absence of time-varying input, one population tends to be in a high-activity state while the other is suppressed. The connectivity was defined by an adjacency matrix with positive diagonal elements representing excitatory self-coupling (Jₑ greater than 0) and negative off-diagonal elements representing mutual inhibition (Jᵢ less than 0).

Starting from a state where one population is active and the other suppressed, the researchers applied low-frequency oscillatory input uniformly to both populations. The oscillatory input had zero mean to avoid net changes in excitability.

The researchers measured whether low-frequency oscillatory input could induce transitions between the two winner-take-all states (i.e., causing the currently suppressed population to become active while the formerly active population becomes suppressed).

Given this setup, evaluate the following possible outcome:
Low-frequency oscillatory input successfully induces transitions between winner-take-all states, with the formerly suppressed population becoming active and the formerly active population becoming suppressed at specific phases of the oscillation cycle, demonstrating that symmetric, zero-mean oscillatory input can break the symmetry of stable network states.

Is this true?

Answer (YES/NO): NO